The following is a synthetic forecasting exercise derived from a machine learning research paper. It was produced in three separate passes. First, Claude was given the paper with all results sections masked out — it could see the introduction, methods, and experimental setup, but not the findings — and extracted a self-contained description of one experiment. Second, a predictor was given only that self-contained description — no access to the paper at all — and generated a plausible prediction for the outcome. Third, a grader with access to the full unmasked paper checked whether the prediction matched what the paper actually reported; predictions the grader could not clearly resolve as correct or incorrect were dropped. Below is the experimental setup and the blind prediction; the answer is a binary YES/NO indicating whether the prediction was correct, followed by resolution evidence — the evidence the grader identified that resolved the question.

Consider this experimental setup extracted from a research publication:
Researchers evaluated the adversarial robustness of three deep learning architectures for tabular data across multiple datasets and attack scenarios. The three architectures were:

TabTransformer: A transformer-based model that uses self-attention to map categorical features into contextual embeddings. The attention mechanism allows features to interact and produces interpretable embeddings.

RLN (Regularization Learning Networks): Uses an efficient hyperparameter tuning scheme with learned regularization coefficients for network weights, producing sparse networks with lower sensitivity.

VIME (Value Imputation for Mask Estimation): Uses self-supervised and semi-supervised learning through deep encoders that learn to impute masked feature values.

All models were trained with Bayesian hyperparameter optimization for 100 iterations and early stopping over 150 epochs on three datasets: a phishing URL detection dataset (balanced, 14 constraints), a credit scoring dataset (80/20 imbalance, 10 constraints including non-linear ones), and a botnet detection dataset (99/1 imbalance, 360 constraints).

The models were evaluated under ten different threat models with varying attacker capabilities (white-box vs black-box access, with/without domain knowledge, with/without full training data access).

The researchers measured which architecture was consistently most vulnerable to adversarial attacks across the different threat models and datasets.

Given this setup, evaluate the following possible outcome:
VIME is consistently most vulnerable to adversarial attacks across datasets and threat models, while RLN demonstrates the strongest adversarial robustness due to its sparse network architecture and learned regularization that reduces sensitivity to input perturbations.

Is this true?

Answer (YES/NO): NO